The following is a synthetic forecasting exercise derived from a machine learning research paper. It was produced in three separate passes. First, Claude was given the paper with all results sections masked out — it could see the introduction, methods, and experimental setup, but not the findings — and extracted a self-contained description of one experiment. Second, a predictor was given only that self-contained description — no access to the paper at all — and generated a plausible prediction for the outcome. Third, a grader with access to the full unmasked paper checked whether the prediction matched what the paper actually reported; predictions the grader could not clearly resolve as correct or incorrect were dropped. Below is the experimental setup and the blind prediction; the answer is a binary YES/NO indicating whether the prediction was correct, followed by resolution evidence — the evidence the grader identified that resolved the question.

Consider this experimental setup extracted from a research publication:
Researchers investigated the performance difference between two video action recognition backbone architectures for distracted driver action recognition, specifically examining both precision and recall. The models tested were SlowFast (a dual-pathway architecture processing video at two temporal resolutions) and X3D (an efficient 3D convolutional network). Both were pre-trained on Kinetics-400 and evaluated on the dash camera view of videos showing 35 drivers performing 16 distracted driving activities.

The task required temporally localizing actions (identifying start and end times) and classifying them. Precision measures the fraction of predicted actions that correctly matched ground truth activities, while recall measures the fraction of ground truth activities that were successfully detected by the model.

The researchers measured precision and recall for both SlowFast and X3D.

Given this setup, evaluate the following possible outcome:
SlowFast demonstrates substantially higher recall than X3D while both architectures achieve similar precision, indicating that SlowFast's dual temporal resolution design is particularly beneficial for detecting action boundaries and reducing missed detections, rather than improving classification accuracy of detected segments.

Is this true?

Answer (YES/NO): NO